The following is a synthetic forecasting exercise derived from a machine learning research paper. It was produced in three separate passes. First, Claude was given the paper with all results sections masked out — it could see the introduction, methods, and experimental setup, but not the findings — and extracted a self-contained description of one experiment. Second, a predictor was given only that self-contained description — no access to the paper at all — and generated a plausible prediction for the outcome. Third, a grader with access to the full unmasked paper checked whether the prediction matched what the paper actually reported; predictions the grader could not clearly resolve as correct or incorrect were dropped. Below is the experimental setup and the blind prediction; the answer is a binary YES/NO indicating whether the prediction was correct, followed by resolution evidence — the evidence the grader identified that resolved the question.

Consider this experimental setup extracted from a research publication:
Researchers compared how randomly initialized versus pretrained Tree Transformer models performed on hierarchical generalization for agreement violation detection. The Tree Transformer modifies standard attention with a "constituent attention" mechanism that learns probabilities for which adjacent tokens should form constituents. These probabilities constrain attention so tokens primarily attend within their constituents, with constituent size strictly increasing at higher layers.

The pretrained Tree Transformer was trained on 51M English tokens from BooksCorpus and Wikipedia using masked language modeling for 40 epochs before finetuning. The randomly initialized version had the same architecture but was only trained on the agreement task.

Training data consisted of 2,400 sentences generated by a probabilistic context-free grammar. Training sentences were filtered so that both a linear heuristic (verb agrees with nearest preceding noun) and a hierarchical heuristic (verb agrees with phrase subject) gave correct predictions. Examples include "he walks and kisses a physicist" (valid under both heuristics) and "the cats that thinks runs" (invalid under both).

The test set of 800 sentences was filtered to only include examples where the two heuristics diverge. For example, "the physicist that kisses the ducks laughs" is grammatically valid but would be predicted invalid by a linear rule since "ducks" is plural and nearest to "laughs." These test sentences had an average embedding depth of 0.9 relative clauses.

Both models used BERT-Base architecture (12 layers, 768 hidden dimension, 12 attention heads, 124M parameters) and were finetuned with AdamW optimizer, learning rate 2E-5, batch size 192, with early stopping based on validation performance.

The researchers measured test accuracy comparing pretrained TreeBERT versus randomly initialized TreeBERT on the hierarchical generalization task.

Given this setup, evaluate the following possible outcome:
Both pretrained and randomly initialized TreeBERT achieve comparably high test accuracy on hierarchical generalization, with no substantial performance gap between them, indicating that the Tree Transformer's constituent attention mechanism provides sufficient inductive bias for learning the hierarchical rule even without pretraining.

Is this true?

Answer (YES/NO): NO